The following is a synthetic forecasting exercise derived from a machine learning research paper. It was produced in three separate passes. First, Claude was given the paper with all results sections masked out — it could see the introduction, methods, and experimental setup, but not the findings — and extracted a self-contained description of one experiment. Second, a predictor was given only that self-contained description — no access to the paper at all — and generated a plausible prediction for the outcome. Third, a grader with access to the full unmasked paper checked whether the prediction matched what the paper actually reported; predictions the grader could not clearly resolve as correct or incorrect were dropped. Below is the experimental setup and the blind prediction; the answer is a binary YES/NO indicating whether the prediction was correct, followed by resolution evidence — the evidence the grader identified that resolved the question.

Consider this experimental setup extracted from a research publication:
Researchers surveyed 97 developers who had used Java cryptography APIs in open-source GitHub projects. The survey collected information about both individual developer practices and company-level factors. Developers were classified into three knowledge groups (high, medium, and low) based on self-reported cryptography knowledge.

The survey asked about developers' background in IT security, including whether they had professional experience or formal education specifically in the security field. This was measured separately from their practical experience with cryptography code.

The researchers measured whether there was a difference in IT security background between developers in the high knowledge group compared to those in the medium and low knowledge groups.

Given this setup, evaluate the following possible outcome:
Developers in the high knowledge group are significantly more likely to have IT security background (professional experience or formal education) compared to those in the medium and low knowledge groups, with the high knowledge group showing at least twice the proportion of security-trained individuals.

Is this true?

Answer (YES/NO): NO